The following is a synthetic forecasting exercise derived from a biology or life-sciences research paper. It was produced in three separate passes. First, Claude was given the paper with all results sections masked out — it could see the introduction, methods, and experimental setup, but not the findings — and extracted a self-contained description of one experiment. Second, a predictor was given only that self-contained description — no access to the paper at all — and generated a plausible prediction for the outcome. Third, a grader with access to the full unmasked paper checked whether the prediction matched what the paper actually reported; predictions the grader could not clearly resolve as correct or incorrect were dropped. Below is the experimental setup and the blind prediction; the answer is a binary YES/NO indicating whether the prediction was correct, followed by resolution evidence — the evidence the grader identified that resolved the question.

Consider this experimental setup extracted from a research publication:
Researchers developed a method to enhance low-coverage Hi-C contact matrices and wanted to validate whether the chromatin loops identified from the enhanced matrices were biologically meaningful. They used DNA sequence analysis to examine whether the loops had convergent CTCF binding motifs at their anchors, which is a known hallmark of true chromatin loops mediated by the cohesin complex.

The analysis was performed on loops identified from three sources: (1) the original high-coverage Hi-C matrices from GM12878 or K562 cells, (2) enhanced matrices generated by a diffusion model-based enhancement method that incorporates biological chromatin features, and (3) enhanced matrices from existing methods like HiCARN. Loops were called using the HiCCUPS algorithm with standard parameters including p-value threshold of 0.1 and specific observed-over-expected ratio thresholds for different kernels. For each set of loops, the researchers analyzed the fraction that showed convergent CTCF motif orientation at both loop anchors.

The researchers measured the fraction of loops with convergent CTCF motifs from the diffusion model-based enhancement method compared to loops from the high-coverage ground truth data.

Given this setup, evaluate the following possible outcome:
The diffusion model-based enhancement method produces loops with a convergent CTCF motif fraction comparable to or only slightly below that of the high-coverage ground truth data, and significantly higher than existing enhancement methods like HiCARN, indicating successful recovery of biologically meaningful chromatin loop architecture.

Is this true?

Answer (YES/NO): NO